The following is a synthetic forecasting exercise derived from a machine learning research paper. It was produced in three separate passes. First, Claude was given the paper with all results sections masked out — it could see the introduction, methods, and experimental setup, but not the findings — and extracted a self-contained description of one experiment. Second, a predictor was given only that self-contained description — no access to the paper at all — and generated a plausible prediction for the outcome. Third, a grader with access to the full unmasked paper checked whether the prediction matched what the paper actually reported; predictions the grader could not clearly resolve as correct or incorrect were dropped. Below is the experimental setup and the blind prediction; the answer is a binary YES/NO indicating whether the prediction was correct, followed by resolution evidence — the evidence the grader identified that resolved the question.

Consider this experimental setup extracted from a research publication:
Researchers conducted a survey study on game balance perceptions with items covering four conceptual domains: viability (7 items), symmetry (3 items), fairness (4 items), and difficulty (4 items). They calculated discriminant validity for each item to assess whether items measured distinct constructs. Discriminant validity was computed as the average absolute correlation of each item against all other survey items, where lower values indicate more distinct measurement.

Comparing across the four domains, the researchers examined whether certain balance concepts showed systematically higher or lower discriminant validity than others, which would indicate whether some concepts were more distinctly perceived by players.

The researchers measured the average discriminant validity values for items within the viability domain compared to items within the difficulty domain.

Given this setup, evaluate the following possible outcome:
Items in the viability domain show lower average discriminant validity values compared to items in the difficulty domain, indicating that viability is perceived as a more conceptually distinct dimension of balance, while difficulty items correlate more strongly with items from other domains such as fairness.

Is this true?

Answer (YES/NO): NO